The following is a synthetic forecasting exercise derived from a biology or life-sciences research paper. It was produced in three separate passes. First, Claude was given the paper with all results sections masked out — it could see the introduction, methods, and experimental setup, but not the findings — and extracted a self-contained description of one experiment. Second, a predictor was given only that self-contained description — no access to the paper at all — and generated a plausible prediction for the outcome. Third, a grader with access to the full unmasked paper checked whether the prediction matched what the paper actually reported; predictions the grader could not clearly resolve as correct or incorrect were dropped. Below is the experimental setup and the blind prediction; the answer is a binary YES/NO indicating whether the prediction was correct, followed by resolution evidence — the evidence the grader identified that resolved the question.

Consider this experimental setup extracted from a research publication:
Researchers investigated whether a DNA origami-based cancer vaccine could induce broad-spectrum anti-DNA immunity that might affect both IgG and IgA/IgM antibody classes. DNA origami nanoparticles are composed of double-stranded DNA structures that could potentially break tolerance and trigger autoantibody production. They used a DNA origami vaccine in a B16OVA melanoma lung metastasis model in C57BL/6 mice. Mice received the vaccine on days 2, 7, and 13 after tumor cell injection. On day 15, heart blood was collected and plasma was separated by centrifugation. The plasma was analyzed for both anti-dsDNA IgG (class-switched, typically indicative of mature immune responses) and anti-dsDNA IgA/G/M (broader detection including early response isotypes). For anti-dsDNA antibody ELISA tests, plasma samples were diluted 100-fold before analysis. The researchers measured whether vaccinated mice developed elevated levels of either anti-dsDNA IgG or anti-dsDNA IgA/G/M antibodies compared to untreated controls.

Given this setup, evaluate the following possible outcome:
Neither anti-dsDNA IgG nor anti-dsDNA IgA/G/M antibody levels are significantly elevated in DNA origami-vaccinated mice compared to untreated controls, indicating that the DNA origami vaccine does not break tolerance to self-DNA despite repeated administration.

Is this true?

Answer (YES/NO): NO